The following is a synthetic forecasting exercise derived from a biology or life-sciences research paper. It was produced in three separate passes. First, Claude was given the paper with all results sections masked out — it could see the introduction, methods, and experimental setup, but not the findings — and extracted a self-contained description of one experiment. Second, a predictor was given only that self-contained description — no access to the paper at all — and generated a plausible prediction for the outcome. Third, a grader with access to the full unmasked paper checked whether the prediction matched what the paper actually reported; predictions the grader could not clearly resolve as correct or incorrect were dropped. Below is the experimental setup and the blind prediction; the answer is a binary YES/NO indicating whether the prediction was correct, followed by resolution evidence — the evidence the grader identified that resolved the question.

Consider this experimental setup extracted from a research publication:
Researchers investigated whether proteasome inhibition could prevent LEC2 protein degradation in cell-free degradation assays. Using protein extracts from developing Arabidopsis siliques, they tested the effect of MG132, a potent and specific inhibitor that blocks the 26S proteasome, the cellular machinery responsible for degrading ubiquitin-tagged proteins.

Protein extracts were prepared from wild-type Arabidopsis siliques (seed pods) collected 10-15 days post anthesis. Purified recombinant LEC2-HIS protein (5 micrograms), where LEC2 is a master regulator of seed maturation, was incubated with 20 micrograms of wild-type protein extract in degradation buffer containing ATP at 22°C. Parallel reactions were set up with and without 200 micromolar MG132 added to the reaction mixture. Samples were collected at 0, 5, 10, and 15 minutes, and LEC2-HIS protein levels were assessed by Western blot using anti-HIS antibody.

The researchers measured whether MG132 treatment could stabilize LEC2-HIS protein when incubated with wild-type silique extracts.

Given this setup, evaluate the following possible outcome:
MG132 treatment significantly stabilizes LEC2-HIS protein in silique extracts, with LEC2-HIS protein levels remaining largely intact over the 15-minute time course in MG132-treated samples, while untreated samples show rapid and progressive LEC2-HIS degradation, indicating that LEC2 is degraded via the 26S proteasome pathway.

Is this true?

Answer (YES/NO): YES